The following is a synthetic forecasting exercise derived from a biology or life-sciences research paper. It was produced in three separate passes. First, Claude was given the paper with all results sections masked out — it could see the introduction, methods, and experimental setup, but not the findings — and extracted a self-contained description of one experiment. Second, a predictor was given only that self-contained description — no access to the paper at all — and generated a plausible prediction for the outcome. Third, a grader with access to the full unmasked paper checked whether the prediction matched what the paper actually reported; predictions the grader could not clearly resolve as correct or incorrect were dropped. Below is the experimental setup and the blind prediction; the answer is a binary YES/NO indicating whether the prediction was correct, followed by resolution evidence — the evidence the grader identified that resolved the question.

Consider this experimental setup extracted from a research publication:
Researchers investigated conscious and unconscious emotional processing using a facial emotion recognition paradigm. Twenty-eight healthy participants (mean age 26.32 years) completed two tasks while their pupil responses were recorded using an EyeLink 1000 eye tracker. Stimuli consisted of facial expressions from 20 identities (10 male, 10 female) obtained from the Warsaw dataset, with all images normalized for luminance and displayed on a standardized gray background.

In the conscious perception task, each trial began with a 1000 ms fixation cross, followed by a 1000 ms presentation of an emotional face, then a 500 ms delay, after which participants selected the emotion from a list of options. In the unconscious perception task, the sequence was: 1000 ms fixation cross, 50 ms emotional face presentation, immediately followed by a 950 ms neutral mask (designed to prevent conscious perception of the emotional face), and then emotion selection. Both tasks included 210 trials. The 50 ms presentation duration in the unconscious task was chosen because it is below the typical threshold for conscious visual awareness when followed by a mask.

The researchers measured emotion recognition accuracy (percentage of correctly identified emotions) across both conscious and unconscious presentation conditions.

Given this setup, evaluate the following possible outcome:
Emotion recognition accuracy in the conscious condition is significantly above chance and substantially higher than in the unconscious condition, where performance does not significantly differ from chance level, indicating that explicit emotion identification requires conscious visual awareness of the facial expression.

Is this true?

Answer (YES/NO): NO